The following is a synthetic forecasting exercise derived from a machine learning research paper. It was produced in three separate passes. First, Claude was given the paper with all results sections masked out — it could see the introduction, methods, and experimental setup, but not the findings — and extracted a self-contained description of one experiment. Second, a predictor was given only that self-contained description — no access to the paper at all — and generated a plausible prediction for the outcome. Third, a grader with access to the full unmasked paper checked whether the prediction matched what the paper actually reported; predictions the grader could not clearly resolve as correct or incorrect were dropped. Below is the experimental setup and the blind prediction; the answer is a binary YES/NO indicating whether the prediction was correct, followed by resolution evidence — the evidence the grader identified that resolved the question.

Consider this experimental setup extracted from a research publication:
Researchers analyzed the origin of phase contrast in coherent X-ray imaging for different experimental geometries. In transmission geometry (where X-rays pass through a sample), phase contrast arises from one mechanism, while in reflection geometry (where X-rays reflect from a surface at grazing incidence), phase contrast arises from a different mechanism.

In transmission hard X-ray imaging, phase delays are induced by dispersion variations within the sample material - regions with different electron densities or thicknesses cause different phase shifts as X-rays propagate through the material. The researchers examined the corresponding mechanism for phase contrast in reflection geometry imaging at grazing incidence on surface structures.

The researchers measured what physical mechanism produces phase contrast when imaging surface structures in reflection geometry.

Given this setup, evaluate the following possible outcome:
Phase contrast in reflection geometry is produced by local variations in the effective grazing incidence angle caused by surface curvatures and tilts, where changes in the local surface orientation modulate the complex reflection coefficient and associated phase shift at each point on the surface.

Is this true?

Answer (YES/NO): NO